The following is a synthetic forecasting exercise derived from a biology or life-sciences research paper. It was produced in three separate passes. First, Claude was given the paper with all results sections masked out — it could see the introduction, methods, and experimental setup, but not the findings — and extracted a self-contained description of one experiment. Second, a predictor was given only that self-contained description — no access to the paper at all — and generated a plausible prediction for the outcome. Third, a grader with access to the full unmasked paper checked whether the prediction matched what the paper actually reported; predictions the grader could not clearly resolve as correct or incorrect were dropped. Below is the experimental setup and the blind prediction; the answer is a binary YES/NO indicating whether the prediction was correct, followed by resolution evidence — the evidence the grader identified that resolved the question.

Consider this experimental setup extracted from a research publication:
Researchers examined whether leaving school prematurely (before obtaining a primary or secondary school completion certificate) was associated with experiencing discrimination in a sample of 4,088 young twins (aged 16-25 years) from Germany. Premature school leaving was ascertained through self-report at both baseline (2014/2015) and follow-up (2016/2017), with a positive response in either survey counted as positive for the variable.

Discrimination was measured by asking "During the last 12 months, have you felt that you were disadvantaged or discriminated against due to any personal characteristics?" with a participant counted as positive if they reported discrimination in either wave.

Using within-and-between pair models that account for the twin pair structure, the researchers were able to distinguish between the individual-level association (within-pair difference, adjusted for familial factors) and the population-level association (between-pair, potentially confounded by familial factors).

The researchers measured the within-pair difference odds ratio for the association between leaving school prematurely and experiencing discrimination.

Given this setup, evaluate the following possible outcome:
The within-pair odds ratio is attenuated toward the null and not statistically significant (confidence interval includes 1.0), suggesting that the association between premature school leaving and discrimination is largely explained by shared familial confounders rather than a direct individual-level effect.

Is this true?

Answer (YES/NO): YES